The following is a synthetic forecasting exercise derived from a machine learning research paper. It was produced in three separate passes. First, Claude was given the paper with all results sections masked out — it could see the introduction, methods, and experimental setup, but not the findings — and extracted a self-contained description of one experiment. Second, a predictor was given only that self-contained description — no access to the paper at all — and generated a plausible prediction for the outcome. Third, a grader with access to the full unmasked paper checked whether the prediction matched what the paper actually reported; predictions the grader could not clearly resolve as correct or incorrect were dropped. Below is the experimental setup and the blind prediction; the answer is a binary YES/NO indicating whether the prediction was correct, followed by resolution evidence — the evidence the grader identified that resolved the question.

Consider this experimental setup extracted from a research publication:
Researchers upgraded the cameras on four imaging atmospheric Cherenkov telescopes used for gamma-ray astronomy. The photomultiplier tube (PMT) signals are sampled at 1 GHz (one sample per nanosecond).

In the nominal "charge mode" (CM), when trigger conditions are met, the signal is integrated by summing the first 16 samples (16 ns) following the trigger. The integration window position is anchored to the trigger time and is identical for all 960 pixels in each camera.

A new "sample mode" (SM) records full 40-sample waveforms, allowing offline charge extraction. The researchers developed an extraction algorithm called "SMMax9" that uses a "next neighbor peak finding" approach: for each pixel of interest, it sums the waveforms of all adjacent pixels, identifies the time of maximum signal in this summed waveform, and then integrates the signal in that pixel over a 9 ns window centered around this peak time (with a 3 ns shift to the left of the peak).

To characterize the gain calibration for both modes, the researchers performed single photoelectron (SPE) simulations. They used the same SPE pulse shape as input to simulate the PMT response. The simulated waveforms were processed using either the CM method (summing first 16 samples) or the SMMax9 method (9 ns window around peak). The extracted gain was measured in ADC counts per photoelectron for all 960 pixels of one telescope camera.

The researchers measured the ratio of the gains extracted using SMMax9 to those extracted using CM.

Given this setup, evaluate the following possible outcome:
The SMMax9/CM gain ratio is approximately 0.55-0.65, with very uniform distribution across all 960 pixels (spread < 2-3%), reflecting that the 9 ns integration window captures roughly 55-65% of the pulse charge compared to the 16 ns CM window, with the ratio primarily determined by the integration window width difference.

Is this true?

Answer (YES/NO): NO